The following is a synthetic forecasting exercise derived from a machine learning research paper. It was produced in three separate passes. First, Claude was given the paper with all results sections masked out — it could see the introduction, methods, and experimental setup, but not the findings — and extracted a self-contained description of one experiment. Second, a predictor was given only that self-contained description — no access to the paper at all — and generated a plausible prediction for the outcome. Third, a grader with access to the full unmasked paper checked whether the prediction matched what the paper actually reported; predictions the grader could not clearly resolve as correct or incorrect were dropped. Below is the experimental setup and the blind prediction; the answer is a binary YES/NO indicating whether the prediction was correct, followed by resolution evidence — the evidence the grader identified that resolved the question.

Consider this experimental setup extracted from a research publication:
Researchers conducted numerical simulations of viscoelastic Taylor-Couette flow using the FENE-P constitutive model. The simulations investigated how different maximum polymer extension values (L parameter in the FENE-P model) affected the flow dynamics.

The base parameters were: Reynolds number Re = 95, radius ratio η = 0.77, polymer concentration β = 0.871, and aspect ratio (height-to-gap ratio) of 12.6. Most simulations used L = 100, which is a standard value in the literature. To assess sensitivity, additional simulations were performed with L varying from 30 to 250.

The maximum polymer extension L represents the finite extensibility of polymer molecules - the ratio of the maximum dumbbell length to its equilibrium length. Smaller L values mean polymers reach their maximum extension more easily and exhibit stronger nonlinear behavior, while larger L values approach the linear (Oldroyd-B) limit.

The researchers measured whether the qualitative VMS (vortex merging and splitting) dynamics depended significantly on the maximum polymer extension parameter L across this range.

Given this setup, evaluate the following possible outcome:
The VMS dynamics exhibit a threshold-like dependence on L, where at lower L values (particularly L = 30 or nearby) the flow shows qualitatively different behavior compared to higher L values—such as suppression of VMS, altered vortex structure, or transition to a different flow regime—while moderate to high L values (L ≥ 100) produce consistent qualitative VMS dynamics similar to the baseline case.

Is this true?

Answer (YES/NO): NO